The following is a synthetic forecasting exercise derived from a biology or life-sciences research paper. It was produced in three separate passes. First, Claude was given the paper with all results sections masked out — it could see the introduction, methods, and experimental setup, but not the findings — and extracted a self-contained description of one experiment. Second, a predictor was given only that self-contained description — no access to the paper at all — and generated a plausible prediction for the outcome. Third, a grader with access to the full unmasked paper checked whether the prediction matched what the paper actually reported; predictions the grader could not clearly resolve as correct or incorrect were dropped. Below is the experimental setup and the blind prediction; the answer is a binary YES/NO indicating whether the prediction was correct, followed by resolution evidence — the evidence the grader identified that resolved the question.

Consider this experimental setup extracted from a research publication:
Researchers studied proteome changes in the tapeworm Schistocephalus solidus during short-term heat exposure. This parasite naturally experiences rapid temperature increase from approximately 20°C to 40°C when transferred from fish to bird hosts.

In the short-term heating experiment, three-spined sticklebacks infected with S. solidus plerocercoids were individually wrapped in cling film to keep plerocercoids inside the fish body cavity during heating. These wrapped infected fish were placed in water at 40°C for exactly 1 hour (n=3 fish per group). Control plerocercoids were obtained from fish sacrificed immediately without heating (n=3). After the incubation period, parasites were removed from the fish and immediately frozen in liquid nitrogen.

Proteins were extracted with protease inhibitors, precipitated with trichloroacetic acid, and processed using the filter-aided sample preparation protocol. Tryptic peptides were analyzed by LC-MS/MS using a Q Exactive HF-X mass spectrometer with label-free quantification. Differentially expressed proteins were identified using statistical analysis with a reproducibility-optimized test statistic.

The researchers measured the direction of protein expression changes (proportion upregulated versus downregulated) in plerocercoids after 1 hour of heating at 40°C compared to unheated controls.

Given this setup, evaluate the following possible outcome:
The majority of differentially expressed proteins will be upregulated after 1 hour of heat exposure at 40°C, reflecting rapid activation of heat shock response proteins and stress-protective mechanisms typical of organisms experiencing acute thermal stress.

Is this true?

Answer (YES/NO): NO